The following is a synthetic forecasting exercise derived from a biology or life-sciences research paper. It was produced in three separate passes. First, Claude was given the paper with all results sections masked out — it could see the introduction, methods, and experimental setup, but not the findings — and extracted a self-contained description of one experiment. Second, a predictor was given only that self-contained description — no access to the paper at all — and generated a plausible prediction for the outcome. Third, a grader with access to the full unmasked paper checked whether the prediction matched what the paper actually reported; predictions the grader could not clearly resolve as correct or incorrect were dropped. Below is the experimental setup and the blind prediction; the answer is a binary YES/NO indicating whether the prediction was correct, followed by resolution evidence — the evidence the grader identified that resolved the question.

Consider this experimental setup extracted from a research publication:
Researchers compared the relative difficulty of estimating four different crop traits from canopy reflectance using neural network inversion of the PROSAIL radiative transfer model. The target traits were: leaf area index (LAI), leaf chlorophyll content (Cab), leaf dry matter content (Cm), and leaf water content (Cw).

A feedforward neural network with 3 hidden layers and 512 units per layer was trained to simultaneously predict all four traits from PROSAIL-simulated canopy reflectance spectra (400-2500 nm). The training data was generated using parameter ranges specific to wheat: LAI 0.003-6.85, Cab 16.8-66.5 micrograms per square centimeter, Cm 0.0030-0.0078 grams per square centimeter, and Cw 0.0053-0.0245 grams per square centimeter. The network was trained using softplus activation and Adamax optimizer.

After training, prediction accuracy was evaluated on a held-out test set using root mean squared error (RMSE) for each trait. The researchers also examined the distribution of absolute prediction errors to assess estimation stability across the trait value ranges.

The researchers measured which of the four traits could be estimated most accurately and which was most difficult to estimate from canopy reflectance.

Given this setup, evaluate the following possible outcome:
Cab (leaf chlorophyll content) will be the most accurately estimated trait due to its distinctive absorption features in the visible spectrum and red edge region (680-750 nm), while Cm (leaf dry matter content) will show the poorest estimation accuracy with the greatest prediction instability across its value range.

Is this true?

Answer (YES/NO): NO